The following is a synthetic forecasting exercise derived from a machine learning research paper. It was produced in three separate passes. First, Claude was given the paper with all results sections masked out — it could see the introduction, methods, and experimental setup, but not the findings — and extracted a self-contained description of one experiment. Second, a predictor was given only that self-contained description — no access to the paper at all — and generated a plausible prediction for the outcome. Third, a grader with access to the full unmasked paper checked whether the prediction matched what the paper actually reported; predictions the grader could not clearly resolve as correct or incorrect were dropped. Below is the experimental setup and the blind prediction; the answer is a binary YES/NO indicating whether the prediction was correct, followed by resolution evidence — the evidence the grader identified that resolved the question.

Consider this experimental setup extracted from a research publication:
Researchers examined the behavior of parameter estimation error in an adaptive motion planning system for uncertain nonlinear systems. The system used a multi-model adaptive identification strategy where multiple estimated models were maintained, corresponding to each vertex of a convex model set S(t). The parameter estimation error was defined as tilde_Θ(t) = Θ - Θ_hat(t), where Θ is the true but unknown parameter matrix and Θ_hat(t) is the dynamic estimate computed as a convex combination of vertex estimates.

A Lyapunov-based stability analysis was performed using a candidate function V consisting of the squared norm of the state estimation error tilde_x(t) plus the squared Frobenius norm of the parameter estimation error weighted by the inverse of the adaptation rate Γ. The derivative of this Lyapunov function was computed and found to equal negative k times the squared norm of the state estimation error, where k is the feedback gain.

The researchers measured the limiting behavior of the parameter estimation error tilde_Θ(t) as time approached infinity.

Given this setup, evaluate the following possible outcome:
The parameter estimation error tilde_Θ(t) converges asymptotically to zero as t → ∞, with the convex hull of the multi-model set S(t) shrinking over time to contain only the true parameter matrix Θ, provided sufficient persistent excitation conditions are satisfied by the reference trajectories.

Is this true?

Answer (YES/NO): NO